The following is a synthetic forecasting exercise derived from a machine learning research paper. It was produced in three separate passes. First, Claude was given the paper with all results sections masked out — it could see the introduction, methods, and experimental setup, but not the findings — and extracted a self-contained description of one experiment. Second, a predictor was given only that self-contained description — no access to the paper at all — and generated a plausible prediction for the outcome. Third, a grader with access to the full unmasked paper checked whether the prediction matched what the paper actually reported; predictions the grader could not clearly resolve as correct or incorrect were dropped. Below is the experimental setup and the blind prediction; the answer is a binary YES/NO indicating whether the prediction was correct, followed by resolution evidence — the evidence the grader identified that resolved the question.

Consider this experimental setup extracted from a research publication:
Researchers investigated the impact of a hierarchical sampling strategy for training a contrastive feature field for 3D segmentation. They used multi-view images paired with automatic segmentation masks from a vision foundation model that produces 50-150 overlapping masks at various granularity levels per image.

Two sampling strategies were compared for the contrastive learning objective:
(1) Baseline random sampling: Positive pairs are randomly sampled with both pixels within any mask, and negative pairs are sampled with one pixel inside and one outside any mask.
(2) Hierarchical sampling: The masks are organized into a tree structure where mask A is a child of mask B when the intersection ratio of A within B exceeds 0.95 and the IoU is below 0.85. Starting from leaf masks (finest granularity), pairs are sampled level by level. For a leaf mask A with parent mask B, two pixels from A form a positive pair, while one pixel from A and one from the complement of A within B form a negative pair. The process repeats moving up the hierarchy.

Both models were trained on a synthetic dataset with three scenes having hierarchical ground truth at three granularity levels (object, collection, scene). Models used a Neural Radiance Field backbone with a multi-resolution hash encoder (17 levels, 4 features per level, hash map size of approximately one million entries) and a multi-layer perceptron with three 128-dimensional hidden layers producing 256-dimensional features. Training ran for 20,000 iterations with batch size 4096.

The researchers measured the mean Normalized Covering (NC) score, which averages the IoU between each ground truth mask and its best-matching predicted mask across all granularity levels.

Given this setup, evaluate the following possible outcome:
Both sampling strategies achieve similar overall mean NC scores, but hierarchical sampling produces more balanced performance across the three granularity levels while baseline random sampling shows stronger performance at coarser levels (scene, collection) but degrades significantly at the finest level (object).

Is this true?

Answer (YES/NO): NO